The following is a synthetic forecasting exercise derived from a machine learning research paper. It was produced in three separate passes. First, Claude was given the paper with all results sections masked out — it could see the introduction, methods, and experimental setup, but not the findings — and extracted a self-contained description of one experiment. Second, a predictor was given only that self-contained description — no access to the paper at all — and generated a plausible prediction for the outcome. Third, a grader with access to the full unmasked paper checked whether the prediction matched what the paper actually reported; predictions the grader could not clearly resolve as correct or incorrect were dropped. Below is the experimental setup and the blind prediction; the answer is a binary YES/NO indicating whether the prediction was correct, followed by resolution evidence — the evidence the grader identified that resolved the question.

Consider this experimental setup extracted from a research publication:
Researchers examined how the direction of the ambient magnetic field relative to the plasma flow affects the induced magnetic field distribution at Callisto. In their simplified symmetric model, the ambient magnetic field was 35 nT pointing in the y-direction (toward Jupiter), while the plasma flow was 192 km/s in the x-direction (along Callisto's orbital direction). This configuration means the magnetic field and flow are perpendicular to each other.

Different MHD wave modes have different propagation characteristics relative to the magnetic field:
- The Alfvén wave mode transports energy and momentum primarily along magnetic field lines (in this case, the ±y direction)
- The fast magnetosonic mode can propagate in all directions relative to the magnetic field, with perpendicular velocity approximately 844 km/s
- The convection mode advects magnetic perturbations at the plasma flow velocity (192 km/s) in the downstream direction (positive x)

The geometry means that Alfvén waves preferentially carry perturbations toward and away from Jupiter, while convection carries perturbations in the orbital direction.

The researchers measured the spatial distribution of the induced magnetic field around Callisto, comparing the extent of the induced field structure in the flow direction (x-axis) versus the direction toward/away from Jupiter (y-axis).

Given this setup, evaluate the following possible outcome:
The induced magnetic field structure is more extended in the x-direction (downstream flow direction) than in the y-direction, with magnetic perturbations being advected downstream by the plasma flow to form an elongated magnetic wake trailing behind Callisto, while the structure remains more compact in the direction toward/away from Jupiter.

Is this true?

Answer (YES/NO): YES